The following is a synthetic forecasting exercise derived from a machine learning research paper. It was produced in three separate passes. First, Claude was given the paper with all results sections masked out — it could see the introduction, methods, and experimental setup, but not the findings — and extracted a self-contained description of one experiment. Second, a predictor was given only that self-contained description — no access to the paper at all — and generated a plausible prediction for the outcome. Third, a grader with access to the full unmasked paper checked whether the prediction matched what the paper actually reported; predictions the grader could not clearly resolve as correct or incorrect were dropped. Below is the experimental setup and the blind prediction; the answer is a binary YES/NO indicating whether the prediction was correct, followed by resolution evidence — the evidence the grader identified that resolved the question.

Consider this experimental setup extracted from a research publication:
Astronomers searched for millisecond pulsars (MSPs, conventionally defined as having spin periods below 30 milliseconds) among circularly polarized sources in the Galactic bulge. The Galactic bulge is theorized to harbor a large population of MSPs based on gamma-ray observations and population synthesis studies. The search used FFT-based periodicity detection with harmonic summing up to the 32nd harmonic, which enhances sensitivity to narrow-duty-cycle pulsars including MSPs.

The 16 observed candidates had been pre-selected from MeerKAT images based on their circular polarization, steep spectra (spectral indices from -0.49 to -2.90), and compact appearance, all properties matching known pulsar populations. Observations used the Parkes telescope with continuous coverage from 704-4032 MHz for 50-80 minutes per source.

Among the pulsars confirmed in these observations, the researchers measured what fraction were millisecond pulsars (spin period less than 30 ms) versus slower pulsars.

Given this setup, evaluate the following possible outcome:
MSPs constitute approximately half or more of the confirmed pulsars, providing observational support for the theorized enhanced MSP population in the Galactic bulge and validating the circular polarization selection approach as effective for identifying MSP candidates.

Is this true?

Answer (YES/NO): YES